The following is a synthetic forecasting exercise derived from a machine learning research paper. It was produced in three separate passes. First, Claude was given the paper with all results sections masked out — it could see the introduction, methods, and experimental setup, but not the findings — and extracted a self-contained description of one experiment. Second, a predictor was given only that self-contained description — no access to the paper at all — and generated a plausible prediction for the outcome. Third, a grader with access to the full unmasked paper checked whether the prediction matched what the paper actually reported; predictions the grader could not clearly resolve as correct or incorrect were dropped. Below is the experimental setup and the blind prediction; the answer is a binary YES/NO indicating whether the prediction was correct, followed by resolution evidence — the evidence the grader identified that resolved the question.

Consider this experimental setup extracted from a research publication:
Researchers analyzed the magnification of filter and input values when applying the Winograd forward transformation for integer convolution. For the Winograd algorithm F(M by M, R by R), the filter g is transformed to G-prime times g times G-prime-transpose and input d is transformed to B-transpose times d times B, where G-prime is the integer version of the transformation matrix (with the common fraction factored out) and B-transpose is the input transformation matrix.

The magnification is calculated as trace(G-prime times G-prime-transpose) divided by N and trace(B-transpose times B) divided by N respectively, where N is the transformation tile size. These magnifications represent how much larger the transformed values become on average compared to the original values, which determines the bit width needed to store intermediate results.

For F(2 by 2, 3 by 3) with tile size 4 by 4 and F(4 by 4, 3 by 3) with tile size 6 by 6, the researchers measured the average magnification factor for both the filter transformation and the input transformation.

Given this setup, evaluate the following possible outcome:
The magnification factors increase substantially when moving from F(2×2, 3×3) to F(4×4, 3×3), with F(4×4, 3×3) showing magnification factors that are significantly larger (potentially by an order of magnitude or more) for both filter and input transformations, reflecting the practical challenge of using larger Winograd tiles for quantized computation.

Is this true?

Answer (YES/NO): YES